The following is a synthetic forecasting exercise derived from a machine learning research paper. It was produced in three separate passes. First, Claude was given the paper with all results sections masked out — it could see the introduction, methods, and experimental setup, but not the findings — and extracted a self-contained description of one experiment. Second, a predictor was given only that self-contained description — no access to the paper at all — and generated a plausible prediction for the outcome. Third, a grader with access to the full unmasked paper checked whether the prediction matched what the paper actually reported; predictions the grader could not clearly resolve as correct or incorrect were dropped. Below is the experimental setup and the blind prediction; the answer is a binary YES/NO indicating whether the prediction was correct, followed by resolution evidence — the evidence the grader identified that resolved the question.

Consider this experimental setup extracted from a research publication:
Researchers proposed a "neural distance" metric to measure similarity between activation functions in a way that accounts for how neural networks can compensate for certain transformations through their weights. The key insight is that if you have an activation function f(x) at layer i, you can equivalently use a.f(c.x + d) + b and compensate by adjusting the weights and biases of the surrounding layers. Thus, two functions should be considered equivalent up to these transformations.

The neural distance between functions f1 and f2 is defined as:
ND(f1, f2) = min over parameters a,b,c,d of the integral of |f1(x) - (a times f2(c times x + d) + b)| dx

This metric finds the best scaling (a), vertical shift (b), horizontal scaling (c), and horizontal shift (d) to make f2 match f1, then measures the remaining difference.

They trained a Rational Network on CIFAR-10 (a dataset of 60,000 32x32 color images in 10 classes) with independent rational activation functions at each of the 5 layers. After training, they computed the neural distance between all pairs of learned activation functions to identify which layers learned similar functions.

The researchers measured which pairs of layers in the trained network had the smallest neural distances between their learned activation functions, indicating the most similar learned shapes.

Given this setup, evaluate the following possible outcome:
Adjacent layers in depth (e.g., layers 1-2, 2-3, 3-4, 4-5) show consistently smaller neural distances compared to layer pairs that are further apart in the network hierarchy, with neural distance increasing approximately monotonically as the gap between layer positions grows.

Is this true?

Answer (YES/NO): NO